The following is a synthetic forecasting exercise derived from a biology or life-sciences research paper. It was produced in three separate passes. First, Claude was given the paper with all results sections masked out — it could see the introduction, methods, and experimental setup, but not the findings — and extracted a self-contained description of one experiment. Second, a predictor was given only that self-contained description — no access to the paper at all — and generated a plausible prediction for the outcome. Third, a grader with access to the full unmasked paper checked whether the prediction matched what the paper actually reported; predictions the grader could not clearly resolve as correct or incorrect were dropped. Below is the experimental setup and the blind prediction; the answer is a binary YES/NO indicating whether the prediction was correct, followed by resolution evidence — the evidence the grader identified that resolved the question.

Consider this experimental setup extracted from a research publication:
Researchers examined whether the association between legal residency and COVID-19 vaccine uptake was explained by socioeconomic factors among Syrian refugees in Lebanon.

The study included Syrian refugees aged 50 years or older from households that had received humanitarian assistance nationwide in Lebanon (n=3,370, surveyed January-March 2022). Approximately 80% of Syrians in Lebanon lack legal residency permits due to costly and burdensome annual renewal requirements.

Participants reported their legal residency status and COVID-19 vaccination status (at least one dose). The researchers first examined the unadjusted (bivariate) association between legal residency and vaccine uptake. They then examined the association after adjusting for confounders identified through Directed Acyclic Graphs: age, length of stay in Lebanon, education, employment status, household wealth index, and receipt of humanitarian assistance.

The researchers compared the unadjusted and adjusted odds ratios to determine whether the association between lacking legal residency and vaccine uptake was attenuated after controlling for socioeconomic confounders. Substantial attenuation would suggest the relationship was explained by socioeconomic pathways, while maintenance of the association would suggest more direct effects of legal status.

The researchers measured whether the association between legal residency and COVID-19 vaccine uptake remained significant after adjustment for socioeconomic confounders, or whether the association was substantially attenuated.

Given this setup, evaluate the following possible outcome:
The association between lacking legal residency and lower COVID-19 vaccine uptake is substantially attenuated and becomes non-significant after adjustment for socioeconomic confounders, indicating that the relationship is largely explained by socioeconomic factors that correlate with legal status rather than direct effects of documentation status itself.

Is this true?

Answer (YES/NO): NO